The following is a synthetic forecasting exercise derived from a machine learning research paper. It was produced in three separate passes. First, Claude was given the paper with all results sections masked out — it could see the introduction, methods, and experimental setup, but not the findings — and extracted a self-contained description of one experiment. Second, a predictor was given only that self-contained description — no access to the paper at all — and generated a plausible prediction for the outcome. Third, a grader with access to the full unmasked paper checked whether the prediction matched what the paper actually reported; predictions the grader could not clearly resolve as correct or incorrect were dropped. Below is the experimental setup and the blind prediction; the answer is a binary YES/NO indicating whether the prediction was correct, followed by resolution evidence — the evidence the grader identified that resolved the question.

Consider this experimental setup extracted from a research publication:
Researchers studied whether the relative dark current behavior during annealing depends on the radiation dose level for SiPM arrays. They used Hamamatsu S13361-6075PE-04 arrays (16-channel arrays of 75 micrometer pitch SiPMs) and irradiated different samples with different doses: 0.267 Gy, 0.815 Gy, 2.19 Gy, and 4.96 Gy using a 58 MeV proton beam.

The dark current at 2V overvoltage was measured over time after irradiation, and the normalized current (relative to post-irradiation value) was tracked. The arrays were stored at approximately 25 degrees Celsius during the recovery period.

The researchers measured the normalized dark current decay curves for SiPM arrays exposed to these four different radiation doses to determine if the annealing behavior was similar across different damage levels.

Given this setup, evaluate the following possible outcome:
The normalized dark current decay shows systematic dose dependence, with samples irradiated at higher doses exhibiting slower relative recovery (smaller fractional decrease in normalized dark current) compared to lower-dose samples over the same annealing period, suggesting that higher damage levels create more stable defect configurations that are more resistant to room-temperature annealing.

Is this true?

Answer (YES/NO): NO